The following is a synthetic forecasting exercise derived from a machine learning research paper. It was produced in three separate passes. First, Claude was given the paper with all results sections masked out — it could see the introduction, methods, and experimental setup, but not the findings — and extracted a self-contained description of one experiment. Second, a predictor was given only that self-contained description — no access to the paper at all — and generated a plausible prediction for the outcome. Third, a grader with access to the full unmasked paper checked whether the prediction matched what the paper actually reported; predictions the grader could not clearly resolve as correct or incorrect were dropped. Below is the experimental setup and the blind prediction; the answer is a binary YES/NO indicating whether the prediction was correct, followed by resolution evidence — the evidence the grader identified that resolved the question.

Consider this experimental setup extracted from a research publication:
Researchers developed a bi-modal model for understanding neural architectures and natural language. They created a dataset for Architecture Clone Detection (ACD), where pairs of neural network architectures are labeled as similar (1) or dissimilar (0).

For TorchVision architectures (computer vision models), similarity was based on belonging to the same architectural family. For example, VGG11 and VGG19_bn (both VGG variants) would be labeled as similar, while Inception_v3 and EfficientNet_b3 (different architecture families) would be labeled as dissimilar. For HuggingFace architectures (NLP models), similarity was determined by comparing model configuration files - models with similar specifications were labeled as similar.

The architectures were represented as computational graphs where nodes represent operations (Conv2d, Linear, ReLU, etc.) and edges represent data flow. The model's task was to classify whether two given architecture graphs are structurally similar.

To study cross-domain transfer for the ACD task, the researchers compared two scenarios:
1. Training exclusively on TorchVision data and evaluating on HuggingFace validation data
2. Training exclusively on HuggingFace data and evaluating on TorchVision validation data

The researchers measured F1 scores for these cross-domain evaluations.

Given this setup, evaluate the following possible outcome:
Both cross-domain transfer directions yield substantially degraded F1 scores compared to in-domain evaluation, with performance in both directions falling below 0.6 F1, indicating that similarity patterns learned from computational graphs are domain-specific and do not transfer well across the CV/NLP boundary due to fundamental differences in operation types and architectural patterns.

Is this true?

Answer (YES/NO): YES